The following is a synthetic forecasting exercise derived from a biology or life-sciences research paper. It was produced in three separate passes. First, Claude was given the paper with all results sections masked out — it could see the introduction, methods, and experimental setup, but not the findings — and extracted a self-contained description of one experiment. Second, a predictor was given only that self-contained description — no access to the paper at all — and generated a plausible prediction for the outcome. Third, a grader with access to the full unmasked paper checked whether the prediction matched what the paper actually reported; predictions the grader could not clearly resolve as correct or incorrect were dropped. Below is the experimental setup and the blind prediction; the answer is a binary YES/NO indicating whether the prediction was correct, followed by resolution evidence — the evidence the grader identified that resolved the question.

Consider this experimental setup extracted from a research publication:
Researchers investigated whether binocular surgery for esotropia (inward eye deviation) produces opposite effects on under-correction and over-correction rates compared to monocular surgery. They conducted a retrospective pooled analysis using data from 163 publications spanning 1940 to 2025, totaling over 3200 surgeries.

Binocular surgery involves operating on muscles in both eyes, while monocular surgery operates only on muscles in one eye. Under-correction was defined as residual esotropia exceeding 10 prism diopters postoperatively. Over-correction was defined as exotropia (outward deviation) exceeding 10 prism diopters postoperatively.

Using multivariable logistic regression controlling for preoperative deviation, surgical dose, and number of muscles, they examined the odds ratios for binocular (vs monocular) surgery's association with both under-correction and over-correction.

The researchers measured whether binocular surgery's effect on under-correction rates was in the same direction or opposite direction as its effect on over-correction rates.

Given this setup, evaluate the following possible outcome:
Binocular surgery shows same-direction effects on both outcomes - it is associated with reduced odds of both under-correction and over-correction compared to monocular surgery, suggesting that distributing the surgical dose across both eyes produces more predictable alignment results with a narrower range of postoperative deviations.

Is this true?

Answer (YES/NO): NO